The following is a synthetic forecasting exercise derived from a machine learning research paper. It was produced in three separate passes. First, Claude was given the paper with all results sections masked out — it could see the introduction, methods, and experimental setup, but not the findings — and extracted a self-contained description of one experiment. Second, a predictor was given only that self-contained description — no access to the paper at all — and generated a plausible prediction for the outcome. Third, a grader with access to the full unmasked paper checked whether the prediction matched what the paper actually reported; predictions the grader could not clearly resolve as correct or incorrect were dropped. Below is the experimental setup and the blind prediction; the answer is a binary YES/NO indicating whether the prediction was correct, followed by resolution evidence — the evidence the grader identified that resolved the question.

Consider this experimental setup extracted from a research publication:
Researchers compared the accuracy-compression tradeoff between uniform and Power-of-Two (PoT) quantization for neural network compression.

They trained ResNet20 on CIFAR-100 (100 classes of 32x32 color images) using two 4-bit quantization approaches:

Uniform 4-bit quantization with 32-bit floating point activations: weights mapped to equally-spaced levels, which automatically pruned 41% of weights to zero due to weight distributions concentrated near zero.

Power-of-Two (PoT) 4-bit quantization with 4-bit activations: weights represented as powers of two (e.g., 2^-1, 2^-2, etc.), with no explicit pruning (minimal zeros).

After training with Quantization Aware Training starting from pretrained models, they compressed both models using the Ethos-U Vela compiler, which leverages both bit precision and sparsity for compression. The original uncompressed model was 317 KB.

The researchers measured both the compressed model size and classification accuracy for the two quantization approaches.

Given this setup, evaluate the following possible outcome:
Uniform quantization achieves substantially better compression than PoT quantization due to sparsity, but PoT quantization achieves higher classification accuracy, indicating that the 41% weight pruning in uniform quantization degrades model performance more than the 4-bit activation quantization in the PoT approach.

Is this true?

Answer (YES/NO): NO